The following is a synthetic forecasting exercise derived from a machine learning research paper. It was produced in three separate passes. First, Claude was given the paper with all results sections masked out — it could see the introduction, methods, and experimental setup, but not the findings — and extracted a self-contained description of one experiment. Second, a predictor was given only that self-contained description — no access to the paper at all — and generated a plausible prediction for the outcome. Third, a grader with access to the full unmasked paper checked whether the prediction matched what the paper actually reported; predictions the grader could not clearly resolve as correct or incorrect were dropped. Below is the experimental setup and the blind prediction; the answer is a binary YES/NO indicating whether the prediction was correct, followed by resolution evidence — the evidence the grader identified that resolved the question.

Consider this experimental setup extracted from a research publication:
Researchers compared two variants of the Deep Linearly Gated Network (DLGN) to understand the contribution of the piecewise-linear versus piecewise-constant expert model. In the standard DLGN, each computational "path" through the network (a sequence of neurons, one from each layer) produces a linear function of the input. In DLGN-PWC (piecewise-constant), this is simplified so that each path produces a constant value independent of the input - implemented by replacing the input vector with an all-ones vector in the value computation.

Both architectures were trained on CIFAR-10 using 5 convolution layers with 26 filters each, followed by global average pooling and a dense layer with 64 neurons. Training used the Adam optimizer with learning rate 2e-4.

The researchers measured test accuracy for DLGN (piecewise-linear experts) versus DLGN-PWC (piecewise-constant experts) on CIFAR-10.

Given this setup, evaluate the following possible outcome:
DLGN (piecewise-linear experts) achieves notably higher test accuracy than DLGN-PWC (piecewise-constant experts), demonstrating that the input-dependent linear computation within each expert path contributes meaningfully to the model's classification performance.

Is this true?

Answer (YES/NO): NO